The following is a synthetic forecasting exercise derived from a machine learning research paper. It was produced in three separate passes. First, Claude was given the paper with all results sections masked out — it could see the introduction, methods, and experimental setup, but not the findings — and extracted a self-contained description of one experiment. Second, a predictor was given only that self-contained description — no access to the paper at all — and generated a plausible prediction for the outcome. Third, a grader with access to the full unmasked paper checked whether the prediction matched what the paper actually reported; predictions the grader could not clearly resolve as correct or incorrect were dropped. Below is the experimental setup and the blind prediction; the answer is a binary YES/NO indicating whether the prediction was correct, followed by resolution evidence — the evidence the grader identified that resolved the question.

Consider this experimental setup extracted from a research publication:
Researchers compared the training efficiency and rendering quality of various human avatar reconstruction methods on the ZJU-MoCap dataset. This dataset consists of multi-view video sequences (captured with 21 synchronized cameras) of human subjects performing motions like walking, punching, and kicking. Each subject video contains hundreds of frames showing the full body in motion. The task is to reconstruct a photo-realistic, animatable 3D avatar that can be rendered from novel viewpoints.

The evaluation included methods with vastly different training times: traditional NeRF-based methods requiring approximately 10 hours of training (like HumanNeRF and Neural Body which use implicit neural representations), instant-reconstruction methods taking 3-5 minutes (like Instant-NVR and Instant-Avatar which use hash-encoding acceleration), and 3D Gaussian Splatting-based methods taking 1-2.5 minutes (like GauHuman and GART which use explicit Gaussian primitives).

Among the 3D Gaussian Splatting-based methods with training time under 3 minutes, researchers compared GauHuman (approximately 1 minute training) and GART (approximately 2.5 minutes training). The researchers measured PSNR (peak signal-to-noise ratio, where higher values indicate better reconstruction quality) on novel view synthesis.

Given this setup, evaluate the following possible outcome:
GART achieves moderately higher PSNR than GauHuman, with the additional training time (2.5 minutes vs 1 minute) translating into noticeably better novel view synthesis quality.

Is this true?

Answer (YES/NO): YES